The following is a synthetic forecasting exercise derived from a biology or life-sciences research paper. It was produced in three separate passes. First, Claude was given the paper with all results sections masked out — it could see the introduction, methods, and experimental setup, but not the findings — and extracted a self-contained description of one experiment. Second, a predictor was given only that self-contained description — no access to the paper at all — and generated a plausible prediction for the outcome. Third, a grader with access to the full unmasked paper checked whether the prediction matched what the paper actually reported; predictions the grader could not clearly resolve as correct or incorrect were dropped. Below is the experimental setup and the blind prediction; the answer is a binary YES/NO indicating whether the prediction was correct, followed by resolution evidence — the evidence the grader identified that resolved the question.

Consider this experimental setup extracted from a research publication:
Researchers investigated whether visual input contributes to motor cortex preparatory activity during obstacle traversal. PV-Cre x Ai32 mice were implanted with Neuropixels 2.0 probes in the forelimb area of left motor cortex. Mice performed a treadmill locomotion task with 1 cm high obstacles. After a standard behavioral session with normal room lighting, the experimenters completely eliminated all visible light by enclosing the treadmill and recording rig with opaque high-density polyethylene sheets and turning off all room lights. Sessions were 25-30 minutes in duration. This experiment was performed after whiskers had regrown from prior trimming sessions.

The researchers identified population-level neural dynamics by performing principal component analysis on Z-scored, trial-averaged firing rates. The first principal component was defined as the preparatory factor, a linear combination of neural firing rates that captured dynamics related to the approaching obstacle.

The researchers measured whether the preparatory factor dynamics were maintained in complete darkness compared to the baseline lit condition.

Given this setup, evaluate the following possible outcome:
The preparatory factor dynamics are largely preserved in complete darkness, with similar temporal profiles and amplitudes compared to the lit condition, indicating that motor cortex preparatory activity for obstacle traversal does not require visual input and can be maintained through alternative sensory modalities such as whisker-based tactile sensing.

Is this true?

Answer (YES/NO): NO